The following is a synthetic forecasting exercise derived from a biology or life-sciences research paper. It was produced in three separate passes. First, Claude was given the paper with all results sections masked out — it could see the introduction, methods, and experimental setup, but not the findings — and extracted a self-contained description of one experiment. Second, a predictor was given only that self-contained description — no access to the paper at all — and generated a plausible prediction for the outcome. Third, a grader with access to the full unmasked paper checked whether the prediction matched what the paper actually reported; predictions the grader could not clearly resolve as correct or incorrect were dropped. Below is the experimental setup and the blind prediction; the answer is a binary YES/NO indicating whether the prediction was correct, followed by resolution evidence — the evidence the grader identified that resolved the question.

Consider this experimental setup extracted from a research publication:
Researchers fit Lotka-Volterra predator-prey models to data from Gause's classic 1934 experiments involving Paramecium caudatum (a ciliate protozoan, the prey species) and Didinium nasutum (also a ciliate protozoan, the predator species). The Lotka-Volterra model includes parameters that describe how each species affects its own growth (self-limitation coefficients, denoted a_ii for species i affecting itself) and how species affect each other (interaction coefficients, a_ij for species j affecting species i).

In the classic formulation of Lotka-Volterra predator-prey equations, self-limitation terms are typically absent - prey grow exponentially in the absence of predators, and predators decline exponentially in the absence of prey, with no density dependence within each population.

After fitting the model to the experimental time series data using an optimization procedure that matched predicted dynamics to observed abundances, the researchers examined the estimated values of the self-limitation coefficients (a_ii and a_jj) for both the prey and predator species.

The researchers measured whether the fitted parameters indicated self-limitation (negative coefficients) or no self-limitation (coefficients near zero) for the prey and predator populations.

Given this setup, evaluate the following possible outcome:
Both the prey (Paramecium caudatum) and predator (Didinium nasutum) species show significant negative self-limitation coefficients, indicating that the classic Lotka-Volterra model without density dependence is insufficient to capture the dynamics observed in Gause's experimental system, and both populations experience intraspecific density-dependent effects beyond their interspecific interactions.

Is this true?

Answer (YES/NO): YES